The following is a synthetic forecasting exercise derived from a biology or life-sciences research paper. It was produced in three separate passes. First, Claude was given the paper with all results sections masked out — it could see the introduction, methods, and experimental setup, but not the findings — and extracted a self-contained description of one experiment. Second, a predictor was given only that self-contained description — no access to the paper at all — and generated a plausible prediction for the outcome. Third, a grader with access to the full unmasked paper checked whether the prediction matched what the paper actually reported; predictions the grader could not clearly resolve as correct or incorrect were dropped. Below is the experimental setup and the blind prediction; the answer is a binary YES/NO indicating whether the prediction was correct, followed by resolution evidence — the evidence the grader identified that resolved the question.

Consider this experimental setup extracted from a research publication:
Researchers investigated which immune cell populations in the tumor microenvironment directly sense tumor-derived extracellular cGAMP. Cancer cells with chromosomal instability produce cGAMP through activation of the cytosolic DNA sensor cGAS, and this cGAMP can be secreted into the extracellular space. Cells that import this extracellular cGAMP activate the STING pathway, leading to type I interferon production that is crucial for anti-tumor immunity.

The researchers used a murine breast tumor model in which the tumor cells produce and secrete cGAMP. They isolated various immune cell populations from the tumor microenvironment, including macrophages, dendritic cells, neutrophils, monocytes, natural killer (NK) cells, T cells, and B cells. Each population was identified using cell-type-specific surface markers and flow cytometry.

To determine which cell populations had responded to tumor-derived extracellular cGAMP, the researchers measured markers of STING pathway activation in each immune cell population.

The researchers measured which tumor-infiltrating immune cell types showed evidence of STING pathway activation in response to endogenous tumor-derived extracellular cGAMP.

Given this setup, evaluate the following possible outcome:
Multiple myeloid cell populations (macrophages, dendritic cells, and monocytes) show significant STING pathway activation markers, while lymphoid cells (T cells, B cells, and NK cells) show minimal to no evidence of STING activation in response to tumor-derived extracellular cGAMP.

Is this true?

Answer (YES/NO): NO